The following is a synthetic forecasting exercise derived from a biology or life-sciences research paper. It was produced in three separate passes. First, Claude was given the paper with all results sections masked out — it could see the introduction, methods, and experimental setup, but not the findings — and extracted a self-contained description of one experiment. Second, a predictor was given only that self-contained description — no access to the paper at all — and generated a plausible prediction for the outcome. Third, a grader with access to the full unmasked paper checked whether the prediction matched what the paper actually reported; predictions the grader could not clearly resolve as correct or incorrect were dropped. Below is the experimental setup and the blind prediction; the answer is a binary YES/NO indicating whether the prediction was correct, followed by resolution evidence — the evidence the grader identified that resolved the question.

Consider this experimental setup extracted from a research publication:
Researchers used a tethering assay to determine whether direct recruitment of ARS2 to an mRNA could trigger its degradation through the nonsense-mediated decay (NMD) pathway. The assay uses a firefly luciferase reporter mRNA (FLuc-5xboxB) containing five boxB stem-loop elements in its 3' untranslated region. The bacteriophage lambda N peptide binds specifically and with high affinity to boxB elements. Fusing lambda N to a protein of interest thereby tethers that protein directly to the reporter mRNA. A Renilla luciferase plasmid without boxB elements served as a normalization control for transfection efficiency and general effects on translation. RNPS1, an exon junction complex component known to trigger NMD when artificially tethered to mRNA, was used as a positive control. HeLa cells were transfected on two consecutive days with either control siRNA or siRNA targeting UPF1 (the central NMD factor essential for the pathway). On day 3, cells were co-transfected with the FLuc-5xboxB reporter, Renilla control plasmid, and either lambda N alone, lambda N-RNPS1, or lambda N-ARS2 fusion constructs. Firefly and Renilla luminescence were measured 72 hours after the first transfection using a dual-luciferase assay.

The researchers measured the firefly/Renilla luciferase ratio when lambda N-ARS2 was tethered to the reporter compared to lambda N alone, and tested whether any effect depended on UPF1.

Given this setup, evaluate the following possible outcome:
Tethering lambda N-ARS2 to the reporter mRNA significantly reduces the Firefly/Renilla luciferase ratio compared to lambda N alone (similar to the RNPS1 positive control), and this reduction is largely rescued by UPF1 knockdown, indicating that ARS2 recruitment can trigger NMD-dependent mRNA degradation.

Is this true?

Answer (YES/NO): NO